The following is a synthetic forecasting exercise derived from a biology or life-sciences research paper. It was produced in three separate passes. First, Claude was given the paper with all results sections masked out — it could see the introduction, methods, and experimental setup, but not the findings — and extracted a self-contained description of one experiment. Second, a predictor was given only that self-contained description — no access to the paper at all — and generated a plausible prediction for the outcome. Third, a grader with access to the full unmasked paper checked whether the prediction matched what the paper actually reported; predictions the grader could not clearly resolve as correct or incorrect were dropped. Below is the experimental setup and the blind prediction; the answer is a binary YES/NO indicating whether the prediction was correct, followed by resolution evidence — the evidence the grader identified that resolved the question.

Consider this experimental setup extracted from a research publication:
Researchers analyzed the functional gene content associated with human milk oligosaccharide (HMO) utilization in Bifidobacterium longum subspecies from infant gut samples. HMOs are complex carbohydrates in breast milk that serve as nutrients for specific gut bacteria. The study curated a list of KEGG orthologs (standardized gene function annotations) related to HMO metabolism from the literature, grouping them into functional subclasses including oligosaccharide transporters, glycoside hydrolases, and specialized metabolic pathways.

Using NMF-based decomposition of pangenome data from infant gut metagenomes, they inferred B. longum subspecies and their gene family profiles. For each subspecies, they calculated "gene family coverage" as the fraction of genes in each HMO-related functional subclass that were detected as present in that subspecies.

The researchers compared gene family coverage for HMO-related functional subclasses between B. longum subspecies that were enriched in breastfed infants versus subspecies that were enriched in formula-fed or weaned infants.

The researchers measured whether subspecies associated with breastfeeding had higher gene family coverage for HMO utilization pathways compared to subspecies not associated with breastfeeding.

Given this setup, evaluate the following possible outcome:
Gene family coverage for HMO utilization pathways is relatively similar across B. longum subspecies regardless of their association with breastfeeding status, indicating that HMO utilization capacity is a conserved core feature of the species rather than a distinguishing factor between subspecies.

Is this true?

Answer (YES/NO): NO